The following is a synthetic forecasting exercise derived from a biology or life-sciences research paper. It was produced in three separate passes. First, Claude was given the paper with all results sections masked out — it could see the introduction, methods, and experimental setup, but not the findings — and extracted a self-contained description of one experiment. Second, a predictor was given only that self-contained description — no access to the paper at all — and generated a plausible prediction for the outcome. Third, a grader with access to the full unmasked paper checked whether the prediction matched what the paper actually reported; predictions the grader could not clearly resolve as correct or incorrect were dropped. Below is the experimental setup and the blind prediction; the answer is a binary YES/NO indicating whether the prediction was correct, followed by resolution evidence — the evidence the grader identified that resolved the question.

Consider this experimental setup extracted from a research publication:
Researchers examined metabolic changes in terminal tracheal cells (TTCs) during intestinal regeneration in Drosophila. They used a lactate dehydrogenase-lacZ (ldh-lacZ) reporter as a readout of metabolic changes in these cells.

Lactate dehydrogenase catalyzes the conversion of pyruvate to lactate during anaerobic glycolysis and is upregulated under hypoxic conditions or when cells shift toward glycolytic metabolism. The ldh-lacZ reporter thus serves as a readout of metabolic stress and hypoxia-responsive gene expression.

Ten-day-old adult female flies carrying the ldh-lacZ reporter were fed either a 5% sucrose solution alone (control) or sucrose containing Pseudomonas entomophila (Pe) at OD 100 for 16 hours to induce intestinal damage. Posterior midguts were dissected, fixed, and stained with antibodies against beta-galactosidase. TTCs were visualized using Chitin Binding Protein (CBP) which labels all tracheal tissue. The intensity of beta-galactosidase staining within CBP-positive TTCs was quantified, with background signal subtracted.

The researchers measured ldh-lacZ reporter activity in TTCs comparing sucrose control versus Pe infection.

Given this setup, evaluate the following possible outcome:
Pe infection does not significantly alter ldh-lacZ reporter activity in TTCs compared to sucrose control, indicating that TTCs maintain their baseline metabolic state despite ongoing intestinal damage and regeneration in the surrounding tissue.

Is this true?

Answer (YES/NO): NO